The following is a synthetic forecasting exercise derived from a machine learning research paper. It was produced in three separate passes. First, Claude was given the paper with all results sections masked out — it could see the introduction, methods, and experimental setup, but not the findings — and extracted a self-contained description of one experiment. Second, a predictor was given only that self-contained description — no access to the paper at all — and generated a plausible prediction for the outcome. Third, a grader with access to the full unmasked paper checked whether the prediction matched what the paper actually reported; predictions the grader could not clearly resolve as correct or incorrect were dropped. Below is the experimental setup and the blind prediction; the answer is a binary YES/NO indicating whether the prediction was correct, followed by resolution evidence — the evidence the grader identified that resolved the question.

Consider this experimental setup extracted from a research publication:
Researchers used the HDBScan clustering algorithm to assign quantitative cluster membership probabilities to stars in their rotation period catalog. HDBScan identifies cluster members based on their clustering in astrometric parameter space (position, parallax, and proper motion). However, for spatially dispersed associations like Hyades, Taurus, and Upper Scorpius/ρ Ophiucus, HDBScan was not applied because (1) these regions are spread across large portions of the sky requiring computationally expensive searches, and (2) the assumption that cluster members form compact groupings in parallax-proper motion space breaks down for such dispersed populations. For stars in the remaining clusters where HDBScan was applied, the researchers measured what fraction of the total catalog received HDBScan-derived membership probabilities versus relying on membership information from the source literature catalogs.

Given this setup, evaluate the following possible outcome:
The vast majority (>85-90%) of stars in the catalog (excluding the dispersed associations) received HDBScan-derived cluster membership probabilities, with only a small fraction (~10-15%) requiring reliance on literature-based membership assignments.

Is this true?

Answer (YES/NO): NO